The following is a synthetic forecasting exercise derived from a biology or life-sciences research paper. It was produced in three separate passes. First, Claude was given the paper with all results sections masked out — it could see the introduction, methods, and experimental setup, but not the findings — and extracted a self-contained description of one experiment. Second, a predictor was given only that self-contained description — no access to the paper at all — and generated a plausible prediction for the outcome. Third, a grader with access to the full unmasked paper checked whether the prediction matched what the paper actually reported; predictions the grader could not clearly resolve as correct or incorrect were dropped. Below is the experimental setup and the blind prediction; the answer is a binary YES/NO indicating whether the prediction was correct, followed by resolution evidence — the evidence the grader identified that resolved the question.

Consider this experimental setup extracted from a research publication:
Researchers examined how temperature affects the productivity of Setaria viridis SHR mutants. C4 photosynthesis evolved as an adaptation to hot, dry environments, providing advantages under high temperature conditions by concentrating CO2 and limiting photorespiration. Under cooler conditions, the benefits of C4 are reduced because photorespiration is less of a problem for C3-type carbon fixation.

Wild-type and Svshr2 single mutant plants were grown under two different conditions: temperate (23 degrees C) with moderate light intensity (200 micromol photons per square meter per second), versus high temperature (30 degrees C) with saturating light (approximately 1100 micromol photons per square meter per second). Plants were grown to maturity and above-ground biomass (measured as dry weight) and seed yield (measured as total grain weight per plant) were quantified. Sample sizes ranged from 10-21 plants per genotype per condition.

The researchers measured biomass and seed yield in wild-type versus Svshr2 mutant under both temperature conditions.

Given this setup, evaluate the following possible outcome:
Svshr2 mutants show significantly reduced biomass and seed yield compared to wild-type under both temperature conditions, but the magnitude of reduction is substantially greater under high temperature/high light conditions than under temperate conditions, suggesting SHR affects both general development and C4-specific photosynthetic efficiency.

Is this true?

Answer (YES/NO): NO